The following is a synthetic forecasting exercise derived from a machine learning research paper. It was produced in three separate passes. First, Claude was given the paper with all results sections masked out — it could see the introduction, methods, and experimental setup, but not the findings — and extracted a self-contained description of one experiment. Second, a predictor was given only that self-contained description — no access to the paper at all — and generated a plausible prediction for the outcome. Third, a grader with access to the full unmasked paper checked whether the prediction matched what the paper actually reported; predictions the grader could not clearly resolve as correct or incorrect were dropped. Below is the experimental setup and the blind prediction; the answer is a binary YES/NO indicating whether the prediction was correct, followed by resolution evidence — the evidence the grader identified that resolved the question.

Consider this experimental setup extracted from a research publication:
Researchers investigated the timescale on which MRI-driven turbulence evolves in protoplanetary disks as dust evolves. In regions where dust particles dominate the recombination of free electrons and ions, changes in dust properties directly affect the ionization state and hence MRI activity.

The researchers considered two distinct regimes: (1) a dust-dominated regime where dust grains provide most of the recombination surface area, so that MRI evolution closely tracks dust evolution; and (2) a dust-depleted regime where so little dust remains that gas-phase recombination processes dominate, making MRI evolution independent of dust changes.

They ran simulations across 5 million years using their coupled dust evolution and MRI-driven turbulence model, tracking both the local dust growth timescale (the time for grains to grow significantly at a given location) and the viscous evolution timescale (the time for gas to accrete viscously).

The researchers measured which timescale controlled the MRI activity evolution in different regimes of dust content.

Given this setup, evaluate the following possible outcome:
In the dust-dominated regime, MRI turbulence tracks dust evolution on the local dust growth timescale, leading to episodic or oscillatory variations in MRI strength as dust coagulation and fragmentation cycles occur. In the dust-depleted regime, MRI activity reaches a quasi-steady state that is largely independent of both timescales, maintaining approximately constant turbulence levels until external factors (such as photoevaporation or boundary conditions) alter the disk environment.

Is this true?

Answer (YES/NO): NO